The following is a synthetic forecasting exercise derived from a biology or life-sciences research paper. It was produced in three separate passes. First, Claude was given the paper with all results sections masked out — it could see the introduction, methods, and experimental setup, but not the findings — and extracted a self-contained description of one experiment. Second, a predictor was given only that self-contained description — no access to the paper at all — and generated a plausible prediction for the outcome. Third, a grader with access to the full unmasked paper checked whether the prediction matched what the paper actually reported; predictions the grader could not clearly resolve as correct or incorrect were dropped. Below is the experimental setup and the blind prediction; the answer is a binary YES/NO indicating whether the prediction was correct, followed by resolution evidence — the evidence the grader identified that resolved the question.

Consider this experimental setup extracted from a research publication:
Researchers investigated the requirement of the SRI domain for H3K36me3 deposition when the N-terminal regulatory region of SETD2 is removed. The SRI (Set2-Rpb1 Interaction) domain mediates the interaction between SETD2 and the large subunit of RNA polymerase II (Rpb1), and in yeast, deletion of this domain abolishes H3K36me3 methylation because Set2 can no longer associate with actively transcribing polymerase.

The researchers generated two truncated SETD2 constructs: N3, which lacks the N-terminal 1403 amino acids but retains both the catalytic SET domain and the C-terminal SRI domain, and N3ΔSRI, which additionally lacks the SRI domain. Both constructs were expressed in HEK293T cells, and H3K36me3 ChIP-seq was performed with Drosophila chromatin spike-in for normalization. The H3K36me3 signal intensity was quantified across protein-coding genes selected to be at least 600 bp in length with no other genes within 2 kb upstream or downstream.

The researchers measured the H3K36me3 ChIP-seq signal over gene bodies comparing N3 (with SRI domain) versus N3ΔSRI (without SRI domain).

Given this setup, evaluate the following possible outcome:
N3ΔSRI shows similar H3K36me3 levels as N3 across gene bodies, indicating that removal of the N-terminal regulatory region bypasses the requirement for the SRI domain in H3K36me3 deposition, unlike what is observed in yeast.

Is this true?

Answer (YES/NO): YES